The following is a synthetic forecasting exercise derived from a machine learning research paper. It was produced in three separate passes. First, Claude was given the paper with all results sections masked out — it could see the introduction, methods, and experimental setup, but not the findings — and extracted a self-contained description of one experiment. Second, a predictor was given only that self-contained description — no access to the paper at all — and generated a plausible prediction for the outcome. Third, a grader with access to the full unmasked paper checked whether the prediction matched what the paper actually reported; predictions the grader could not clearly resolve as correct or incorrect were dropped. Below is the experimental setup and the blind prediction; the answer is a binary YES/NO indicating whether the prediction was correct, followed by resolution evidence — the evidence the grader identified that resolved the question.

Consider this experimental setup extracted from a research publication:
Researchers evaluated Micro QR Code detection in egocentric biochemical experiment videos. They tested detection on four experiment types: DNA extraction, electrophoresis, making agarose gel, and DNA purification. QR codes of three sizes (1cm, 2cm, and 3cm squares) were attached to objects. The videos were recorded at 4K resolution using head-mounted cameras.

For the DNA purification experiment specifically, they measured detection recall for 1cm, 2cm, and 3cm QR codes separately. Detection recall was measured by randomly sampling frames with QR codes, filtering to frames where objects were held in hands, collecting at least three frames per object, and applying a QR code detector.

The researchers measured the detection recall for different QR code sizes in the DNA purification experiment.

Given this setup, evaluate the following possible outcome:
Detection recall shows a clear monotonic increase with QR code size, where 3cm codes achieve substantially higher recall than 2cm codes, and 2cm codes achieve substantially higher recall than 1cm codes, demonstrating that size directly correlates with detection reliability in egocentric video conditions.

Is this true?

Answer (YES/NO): YES